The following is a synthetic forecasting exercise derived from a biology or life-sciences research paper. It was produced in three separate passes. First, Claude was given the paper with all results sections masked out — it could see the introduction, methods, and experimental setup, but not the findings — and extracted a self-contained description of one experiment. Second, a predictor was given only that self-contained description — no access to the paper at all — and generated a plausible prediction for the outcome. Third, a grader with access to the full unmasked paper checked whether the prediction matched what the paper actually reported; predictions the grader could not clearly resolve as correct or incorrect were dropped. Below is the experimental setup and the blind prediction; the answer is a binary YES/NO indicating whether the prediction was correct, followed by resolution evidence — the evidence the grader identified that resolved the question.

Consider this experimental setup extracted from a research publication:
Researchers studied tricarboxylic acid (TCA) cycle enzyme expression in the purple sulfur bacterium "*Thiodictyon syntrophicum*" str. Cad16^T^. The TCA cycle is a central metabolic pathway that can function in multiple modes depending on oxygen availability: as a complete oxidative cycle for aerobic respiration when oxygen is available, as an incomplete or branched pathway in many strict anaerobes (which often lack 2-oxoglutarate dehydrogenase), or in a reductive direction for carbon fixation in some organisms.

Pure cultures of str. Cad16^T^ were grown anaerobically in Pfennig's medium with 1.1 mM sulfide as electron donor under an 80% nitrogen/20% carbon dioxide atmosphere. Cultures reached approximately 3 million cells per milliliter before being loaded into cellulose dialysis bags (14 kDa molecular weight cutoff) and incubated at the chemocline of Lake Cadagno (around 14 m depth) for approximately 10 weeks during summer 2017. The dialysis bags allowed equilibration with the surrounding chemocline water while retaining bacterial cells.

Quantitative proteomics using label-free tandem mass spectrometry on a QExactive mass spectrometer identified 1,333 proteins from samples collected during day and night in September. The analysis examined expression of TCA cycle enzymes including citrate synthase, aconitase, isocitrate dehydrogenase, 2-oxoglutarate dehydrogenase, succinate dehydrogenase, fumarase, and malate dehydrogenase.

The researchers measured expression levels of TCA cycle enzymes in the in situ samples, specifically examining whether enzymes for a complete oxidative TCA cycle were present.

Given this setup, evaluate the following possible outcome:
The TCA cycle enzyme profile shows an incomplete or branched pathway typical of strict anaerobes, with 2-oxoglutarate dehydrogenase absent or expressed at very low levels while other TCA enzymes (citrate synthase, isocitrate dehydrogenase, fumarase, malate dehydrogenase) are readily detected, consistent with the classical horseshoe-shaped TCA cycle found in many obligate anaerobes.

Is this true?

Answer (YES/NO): NO